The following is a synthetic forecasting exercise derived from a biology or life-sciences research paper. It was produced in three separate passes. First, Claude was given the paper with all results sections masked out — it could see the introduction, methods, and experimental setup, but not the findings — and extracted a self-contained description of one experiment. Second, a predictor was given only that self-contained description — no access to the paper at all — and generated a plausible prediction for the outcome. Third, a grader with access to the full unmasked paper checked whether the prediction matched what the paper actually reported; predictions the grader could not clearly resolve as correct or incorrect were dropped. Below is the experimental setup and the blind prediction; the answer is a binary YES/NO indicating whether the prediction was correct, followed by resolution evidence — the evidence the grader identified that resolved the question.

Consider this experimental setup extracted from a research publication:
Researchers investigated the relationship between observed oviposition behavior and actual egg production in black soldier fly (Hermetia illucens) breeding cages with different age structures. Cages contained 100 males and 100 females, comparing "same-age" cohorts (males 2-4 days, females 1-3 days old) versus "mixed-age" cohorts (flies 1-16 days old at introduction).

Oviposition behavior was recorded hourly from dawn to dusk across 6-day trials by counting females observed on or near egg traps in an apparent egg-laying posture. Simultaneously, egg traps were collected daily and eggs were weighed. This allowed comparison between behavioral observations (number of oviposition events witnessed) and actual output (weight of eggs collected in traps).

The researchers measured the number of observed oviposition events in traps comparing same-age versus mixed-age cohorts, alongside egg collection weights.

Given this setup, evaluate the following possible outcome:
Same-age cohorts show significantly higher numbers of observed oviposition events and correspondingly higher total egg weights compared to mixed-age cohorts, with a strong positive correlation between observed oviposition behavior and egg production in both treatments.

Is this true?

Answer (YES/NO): NO